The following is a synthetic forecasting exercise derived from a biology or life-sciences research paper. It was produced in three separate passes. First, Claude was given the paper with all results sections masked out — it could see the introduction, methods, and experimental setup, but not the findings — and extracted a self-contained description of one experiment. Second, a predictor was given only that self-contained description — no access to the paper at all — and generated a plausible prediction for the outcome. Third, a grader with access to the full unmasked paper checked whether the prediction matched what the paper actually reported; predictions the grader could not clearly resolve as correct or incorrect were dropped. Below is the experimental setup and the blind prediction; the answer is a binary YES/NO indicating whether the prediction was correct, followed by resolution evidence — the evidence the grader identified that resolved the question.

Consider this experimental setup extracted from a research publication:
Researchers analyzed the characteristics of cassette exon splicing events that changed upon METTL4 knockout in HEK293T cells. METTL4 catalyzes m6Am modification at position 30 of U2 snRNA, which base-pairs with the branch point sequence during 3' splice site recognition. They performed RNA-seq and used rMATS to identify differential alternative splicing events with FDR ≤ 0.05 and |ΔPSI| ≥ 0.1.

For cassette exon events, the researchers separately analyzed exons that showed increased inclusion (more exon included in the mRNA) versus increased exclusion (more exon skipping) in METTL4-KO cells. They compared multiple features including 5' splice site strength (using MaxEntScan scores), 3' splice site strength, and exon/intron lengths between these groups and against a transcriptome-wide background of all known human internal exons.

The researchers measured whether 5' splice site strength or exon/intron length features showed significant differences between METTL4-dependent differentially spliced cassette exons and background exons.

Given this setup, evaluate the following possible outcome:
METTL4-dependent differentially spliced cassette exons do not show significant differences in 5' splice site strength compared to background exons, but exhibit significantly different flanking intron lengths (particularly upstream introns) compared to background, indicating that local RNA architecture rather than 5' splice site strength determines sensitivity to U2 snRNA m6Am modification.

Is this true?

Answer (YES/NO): NO